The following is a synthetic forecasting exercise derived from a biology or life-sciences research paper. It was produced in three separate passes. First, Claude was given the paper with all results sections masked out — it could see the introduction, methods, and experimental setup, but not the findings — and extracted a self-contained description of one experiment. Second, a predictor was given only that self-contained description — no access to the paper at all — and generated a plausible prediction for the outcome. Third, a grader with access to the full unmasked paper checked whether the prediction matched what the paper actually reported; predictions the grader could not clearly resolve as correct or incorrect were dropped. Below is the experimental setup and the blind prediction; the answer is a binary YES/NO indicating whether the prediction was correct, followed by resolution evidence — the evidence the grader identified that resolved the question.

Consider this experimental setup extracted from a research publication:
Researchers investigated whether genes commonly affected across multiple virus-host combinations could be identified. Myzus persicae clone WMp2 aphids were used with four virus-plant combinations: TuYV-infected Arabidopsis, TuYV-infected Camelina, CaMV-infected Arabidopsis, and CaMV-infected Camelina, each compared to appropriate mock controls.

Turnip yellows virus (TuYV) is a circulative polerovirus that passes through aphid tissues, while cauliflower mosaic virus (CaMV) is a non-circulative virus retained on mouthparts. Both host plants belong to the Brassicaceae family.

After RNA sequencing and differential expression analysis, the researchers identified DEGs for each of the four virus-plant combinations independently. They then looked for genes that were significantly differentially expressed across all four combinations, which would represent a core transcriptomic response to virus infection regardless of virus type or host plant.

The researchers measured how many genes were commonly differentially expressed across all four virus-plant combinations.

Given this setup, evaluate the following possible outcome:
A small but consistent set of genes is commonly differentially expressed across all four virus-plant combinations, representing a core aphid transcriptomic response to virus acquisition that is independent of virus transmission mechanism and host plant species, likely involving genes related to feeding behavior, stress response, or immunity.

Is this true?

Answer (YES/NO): YES